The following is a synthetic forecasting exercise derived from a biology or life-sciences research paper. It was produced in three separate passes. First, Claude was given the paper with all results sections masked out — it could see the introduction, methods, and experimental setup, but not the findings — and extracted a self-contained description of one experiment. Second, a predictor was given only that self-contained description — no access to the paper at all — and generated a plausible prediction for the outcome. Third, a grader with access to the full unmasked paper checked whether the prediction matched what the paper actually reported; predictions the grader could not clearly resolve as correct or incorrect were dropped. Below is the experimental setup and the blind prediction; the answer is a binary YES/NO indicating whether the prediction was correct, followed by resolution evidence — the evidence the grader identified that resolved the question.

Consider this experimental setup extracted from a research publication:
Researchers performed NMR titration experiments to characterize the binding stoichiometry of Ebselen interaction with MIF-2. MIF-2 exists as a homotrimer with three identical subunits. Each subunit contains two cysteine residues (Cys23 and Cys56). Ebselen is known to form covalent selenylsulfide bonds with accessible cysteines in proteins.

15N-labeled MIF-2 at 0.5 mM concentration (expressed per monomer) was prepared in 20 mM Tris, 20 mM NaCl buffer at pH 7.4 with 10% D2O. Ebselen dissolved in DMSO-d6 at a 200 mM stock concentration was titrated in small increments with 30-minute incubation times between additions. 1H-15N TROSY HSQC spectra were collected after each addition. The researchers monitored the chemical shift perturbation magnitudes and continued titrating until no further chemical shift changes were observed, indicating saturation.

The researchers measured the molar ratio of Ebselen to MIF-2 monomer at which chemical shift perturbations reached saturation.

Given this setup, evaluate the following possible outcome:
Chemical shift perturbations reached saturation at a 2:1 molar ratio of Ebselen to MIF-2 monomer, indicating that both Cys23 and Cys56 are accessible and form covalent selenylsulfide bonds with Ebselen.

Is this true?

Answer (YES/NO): NO